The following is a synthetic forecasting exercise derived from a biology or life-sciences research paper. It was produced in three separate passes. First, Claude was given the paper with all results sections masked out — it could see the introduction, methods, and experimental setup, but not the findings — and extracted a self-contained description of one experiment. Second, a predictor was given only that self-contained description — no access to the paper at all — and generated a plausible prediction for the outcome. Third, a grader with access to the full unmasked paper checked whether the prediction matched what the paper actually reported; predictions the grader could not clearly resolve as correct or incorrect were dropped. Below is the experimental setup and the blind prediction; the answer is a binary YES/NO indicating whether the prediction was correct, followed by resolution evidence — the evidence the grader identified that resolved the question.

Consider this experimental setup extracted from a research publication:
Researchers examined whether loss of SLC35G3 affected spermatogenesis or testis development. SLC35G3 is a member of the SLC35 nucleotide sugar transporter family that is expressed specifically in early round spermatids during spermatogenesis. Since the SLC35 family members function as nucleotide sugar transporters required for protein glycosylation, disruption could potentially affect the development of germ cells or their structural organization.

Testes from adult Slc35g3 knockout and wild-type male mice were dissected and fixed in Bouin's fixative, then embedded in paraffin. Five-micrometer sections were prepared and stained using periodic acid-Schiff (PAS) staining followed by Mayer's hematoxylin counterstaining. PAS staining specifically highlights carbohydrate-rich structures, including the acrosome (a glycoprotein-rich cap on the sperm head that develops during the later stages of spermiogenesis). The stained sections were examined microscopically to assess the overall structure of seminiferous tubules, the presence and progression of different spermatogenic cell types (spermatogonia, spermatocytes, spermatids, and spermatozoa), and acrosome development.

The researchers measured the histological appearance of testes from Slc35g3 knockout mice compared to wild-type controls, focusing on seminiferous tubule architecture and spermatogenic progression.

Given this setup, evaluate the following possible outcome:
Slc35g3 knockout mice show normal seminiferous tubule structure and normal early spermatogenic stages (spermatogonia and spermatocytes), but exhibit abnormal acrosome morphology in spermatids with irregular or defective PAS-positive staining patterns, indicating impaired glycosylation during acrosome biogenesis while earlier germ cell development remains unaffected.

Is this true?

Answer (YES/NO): NO